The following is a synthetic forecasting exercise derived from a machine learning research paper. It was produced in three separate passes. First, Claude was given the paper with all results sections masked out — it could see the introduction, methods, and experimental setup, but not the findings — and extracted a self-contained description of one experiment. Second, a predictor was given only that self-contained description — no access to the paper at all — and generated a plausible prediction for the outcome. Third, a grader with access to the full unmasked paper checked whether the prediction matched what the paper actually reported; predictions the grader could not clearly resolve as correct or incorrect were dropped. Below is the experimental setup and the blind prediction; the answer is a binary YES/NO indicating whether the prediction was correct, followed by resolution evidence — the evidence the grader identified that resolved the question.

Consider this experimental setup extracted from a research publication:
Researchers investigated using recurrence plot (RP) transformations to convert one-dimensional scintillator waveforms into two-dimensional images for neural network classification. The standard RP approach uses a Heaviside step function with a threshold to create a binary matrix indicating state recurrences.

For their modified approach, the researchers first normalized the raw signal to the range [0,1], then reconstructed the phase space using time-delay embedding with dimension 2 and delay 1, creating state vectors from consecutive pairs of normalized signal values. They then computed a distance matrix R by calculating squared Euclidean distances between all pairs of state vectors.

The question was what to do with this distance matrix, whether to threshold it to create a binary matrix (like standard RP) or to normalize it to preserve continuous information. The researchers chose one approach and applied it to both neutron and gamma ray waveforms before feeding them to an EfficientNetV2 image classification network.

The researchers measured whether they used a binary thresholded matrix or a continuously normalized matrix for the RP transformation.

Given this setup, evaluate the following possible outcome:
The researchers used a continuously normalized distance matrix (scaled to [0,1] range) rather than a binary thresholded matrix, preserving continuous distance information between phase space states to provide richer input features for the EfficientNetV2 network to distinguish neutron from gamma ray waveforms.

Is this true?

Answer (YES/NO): NO